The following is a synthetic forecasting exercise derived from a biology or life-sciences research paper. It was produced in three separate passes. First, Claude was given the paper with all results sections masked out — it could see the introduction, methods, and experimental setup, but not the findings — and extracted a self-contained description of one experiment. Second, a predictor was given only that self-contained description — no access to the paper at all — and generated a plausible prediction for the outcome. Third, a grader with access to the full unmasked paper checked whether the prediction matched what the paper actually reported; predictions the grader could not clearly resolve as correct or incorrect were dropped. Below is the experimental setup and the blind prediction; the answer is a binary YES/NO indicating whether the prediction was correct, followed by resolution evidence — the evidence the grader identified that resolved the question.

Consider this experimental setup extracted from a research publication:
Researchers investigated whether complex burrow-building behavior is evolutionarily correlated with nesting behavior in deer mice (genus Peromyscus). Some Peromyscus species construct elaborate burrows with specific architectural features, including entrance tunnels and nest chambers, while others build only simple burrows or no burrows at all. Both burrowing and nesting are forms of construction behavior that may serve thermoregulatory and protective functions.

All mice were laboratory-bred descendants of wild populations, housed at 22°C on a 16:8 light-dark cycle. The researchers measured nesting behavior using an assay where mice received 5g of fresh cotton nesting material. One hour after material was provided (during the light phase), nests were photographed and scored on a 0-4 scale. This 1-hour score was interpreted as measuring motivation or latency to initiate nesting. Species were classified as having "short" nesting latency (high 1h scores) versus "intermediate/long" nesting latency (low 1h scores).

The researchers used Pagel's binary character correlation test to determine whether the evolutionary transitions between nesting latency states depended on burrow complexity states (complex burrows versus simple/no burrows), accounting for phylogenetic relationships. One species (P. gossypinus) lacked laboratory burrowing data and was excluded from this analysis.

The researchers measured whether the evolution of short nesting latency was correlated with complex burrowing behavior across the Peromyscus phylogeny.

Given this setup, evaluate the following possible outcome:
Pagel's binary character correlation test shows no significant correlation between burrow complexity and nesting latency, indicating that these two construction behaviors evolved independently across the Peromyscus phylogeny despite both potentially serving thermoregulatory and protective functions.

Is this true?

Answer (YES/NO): YES